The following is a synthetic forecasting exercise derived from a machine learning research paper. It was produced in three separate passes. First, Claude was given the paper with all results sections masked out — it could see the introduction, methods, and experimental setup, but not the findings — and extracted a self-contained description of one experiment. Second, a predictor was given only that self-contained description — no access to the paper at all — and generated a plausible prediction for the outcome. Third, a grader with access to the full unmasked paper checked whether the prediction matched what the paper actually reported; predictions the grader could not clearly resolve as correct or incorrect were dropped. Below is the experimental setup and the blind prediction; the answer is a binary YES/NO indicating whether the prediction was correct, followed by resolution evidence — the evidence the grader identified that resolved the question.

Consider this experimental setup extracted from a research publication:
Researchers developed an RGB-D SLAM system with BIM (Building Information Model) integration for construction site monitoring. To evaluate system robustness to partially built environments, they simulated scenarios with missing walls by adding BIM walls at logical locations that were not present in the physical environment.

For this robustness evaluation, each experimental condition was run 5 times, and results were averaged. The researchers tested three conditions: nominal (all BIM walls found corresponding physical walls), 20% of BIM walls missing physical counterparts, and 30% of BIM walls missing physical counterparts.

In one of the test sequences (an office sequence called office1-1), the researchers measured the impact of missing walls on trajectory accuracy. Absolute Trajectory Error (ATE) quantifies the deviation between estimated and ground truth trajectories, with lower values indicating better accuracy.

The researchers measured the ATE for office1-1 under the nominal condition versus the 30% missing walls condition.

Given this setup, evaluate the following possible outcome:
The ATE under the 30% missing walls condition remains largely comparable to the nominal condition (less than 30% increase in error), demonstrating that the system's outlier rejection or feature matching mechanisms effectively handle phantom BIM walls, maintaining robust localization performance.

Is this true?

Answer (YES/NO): YES